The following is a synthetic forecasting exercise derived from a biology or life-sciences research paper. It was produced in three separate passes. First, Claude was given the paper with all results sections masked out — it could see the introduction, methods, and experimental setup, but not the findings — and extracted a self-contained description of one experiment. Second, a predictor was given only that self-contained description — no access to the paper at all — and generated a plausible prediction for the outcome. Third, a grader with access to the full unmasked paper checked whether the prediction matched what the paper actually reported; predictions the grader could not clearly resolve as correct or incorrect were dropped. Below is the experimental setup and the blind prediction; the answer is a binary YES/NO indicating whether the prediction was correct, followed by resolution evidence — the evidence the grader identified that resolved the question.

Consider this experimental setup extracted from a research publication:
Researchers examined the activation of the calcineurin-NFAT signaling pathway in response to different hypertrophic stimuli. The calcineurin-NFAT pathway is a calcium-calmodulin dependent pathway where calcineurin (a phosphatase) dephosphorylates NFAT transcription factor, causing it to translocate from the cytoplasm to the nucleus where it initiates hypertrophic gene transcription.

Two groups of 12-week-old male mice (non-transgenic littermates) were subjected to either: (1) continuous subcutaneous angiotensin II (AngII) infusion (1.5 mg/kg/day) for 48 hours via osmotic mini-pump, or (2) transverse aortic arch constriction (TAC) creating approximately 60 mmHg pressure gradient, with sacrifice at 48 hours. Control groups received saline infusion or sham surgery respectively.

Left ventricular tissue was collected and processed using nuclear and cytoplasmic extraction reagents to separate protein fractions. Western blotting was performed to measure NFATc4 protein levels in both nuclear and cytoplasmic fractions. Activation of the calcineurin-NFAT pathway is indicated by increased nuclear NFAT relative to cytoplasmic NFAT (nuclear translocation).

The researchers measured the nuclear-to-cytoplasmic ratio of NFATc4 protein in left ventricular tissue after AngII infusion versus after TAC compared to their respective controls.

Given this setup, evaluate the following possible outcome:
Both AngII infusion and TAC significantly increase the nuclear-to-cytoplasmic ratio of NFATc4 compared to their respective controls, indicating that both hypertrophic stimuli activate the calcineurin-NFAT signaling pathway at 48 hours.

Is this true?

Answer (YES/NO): NO